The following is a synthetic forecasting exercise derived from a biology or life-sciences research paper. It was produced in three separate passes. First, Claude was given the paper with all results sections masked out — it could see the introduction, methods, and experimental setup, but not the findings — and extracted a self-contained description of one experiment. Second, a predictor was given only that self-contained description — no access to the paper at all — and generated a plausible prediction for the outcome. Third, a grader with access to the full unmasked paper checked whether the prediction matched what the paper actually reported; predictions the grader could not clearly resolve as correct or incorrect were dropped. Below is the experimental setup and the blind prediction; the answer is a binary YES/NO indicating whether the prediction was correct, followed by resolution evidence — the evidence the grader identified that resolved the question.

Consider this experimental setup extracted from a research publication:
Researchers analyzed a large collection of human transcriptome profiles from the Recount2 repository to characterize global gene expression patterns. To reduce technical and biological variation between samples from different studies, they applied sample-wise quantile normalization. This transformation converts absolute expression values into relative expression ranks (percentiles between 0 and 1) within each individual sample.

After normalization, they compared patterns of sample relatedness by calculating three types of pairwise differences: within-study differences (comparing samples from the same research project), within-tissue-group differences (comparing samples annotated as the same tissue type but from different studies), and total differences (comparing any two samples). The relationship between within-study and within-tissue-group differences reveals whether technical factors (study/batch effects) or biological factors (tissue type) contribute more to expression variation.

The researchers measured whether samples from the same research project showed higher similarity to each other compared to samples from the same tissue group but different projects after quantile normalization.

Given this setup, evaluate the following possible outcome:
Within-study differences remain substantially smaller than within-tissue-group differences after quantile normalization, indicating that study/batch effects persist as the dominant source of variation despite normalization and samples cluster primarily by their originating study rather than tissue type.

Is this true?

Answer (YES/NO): NO